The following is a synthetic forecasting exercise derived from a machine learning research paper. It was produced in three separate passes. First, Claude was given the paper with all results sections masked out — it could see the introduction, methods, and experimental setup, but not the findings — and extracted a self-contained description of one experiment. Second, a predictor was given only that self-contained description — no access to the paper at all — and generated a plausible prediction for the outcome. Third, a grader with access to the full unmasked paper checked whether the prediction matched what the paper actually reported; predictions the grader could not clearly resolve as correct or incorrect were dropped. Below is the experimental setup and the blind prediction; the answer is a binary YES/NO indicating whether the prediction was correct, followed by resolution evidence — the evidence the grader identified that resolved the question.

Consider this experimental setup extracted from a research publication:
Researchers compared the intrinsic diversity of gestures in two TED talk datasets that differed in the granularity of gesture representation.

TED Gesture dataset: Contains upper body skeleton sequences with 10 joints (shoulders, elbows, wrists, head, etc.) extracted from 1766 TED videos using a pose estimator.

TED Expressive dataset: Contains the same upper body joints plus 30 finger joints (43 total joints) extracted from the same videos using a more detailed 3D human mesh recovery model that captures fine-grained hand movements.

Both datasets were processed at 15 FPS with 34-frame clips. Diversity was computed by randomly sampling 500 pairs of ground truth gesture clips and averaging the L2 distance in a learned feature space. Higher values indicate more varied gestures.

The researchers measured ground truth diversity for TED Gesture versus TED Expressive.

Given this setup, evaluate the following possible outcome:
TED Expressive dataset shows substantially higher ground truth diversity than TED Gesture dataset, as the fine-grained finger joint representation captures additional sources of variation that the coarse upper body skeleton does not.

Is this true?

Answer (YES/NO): YES